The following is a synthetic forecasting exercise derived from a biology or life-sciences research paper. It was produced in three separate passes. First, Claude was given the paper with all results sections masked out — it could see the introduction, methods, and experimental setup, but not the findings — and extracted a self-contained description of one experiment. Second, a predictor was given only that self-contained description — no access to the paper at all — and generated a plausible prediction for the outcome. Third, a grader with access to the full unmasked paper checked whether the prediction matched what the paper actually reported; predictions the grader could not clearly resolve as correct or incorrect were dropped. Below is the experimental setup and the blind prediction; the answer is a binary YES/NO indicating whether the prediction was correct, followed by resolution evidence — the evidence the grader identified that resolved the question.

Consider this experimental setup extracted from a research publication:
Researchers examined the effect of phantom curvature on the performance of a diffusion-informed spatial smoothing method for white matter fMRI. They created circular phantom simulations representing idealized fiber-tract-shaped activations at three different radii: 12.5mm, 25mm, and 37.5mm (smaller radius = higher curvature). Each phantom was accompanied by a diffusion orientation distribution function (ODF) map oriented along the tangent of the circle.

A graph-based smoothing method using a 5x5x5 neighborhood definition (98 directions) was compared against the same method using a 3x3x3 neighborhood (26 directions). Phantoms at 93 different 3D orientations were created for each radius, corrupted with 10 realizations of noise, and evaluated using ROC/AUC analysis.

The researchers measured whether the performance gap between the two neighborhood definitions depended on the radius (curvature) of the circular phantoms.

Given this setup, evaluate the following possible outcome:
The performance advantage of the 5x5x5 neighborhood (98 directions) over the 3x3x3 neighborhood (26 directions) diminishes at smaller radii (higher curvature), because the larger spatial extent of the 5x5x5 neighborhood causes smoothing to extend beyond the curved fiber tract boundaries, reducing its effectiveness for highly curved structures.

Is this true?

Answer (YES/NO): NO